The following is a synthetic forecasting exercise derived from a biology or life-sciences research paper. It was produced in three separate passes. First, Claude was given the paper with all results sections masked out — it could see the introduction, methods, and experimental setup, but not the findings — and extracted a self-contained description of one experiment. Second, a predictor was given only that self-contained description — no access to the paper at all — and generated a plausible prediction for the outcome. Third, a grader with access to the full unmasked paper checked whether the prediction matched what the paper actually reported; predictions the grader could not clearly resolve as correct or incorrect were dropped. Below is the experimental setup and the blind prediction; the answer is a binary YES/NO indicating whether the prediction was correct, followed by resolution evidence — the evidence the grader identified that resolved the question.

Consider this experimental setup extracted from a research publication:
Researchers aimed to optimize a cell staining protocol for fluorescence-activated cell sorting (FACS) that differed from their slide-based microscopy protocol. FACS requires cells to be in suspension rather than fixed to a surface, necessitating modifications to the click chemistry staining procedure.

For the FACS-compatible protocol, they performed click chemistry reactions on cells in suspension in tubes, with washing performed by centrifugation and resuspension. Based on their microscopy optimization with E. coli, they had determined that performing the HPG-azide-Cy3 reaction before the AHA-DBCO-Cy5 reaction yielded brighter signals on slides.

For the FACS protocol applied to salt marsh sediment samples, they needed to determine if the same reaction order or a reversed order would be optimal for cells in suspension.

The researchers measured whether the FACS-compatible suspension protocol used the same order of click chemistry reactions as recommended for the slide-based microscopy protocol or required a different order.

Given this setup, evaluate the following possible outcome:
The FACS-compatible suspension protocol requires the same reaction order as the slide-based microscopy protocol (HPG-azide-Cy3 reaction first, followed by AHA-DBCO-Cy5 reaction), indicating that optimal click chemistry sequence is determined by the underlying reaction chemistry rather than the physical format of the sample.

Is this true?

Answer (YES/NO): NO